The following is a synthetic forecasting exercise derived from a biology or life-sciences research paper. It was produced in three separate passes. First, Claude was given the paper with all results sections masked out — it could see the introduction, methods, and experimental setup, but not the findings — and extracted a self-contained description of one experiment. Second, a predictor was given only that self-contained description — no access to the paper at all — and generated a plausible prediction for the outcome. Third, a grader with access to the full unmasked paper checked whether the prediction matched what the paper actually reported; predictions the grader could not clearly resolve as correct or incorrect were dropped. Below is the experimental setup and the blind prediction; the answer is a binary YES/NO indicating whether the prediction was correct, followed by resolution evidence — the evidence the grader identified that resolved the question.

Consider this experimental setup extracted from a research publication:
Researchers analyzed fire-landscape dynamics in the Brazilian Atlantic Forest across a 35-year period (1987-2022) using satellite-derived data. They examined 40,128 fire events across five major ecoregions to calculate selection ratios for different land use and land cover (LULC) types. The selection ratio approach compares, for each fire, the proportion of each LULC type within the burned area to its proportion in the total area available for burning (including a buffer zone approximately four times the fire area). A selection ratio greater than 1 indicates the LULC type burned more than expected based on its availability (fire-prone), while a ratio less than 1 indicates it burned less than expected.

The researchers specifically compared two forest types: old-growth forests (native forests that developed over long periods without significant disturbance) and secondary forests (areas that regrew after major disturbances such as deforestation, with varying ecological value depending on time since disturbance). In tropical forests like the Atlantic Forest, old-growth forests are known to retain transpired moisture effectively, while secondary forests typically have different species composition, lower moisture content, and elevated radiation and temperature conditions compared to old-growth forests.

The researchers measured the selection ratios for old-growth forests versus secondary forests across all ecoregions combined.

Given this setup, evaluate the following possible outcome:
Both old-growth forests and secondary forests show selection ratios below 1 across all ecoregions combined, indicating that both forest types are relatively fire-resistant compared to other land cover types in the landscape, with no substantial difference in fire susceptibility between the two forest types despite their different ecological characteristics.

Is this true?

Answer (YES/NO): NO